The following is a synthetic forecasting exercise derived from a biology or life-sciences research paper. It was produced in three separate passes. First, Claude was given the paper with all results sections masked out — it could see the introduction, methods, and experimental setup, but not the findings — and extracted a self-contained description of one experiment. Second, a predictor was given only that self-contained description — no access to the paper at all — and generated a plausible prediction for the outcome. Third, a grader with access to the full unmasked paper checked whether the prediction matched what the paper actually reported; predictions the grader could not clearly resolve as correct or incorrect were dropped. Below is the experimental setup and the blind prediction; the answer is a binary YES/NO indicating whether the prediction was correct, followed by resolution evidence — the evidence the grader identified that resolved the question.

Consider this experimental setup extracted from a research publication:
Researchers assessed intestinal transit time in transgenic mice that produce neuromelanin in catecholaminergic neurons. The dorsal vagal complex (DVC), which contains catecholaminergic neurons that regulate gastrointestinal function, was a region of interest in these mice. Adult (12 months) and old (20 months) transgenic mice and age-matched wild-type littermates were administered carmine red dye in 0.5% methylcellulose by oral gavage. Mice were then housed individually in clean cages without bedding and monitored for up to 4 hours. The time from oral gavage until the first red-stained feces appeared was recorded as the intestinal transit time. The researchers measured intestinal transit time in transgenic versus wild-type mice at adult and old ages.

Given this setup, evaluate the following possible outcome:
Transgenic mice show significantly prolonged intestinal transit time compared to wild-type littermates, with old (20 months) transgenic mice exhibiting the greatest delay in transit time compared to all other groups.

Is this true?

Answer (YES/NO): NO